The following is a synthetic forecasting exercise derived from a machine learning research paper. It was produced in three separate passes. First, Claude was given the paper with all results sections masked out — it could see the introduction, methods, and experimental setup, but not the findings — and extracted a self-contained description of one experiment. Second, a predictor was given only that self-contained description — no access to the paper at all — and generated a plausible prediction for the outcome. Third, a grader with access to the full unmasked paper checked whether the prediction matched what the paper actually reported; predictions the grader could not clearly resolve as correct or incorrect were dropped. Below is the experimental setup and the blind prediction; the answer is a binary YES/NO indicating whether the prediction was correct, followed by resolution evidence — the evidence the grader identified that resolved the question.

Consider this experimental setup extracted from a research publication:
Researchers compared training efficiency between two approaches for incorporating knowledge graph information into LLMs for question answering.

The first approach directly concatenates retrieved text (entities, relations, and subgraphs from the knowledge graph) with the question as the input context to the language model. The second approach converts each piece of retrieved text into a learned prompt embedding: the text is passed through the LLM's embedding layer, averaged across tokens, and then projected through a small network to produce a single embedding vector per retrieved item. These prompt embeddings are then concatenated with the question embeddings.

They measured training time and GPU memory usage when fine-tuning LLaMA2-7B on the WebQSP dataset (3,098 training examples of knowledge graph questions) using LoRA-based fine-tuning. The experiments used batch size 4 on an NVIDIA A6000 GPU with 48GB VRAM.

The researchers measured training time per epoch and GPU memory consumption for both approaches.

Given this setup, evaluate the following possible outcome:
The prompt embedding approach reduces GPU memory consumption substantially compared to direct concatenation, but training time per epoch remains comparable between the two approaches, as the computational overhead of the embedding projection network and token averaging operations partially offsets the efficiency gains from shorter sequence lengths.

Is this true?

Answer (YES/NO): NO